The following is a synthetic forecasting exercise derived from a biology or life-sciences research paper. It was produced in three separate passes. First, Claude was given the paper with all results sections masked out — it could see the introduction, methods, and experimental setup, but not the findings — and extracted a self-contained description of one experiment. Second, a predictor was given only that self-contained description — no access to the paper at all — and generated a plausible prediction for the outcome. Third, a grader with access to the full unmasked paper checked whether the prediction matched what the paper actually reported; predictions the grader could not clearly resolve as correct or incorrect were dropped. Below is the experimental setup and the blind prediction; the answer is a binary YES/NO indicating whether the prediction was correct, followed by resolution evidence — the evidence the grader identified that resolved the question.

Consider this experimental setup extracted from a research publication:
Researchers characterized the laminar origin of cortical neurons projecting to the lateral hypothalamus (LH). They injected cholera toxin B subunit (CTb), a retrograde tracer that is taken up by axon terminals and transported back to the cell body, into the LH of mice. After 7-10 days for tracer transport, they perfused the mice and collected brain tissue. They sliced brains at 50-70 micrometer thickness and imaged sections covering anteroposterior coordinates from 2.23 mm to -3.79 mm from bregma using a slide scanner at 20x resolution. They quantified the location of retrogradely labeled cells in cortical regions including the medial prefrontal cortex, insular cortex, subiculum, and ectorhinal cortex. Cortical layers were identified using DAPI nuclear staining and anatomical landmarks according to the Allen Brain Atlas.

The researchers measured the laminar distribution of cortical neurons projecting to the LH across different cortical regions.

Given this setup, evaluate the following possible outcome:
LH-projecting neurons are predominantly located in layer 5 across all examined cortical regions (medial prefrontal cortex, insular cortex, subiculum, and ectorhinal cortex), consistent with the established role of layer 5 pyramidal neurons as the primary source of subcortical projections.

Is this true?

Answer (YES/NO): NO